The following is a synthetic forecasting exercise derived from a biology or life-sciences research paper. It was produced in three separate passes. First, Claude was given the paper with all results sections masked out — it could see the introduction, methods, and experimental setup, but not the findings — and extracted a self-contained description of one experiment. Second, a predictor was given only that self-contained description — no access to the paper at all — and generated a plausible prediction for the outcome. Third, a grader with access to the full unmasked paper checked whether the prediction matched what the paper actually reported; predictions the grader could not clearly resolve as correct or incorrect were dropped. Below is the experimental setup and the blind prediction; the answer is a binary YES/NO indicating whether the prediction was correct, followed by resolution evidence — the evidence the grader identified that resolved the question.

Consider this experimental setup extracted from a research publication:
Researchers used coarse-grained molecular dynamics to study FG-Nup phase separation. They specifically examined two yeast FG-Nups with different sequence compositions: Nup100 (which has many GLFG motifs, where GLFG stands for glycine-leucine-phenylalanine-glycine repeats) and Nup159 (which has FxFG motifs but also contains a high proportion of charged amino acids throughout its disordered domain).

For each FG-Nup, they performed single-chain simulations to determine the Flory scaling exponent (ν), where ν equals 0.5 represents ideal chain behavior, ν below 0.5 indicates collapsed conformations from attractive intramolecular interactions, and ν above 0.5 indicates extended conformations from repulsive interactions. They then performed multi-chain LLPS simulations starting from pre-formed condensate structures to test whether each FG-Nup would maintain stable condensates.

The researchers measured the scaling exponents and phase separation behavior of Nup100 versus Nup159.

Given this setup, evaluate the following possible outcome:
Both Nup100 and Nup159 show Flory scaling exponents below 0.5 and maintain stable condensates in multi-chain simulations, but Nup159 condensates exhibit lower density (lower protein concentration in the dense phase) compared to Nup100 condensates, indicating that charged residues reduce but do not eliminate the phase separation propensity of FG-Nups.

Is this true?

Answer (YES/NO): NO